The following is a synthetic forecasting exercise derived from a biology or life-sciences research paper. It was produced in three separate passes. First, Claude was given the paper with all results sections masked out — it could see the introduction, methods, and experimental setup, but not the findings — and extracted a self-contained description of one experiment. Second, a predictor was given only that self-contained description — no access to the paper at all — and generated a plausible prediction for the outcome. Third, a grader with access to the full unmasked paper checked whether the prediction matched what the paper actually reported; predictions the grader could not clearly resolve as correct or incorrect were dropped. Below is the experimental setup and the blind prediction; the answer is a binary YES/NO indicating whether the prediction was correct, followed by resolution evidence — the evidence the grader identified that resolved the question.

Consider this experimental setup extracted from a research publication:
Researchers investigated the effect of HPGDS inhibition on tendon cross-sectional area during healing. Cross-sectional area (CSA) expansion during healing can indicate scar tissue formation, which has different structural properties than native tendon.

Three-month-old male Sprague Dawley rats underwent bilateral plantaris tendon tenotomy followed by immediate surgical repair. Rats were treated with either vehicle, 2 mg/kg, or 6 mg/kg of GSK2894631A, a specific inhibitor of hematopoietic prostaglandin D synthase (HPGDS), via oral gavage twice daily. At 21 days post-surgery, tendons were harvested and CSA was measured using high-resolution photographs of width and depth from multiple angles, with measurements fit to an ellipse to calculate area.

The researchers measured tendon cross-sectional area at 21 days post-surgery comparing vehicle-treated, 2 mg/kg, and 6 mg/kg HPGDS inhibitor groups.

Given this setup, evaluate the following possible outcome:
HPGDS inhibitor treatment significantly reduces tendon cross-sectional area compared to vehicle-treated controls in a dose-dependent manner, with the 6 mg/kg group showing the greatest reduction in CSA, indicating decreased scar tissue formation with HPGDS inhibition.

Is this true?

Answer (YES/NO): NO